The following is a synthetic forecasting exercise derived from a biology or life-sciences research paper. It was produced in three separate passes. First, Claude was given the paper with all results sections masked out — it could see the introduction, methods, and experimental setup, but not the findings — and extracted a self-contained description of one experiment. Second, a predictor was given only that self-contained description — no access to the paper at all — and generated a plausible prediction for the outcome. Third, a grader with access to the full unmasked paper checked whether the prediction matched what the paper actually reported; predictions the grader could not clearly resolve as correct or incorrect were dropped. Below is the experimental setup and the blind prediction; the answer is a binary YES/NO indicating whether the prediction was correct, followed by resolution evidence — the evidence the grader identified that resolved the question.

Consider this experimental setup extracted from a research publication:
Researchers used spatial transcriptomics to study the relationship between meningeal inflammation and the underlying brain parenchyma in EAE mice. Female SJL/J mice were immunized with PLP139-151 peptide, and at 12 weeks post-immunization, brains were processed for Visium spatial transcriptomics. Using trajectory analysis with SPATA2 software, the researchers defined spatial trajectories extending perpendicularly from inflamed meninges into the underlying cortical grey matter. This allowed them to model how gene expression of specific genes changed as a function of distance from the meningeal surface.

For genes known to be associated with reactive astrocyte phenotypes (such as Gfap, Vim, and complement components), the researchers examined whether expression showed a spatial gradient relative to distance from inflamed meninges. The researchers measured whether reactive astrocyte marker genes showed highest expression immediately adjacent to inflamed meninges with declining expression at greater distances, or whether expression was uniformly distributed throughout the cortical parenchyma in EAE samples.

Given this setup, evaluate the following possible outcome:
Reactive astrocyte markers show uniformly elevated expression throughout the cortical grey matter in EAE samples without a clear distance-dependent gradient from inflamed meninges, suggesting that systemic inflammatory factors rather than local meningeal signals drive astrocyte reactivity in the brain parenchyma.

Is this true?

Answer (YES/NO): NO